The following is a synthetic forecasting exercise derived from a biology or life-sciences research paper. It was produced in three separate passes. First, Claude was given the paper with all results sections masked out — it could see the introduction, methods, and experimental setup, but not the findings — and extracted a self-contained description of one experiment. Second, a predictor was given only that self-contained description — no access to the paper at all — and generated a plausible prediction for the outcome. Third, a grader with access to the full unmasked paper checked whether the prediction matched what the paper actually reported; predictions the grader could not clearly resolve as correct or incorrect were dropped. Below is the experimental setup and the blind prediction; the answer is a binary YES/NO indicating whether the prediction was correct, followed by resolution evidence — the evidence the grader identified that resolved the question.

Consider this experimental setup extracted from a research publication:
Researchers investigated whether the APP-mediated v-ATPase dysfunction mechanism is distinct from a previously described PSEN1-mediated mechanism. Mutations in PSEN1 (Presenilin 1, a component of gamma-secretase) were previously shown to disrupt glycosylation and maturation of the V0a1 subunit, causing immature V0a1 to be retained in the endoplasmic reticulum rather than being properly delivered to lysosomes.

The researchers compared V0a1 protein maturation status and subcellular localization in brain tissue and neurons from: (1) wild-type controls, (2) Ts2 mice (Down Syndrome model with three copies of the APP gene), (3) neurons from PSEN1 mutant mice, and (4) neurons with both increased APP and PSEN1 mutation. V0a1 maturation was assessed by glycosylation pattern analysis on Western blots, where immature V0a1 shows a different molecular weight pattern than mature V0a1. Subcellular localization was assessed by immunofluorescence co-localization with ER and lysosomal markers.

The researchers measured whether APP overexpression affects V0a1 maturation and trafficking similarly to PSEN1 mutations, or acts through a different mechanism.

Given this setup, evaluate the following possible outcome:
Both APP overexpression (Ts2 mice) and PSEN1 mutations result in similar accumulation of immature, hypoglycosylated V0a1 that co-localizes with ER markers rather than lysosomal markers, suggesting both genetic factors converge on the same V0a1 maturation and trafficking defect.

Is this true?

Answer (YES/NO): NO